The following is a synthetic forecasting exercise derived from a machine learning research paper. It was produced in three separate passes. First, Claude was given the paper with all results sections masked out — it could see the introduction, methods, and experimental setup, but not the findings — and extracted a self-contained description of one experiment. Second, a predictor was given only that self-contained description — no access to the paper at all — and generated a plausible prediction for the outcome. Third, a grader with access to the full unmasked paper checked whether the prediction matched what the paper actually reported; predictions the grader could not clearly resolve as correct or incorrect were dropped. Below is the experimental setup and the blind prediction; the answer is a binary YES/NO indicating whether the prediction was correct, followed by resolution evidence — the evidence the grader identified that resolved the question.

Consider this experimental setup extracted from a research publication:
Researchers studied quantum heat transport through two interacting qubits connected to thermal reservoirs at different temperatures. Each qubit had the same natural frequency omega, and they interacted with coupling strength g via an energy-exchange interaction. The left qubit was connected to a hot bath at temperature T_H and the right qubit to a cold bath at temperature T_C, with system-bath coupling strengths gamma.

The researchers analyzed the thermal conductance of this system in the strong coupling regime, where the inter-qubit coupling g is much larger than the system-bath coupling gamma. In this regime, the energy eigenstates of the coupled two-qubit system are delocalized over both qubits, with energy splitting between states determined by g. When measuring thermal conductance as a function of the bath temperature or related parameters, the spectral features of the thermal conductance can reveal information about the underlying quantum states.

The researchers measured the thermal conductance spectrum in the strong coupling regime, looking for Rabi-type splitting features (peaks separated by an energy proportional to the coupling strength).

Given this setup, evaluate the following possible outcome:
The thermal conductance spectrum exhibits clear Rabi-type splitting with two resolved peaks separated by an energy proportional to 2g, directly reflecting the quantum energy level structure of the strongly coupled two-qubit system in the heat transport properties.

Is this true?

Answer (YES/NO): YES